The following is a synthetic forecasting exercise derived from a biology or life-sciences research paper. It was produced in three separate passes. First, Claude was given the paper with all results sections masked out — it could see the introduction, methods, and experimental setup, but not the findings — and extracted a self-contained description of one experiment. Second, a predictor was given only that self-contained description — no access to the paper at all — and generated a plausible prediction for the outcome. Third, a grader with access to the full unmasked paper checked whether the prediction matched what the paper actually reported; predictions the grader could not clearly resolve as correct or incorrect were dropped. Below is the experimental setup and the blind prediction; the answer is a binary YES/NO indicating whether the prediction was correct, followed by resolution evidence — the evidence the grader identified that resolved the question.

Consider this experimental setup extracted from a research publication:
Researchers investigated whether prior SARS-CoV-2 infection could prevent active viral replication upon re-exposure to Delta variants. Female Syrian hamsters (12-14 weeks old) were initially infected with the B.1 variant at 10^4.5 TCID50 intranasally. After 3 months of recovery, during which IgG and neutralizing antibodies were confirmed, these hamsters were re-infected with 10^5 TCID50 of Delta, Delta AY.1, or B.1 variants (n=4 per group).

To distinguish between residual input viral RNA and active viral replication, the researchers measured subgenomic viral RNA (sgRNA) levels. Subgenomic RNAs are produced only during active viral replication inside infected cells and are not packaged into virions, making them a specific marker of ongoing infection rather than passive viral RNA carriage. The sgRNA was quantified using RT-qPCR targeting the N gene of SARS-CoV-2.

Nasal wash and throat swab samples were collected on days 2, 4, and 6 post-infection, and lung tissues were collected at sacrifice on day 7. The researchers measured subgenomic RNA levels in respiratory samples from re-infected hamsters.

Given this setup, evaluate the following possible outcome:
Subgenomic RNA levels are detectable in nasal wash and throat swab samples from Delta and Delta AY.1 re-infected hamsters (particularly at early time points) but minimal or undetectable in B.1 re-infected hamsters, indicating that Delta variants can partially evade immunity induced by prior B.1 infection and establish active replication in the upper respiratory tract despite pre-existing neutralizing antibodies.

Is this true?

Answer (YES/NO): NO